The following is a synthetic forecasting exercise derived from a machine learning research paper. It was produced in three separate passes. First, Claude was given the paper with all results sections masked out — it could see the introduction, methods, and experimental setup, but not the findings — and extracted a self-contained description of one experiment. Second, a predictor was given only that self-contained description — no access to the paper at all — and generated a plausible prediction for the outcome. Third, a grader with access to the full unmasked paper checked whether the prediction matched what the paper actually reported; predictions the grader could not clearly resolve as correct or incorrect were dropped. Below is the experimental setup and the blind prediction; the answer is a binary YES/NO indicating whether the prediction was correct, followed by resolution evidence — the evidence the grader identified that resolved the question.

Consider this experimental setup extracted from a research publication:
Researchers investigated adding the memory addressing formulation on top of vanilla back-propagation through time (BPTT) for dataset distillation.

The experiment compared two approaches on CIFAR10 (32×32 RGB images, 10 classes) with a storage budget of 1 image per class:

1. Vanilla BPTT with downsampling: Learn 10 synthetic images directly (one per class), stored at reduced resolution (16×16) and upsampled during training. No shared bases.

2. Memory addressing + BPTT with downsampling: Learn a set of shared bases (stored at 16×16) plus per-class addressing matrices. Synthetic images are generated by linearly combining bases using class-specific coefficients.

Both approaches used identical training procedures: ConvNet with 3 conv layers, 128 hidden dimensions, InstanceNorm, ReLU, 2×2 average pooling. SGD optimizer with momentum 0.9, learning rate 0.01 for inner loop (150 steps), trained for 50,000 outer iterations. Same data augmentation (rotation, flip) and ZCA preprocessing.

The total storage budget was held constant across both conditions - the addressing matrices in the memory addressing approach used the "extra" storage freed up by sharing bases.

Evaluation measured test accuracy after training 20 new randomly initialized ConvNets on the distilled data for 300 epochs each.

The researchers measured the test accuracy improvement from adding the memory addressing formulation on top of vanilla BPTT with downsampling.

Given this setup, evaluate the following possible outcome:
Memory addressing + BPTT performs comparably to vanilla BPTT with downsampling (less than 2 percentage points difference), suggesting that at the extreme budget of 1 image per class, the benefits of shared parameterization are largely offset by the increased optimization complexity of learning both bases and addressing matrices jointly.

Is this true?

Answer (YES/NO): NO